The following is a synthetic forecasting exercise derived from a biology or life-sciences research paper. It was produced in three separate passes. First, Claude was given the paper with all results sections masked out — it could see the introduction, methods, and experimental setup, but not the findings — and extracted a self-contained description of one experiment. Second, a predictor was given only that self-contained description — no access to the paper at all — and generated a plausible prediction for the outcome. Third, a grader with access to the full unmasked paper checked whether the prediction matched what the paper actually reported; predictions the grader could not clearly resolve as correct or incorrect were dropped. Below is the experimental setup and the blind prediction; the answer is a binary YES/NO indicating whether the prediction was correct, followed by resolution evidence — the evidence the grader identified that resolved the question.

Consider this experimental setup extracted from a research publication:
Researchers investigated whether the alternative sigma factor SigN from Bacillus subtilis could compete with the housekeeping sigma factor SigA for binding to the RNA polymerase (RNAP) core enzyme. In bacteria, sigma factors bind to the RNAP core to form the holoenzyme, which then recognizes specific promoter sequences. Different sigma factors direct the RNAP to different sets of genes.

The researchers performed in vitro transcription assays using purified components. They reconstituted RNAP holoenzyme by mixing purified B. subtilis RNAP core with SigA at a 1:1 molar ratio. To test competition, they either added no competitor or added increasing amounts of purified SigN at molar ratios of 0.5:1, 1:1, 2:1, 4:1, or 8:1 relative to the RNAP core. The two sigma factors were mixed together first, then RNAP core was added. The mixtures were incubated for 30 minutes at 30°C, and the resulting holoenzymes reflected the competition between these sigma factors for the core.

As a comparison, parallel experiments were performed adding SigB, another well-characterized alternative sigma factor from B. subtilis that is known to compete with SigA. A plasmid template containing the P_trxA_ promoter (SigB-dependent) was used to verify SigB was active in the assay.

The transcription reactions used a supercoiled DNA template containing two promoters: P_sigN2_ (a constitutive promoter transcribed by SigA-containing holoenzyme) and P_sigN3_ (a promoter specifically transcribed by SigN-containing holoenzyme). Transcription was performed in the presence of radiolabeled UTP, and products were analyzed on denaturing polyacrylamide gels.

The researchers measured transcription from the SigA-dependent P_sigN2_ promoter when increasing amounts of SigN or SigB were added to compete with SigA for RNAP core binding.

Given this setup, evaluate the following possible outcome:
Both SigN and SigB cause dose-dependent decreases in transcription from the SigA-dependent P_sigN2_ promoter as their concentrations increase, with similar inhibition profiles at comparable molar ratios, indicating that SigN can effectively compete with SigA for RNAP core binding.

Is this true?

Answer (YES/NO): NO